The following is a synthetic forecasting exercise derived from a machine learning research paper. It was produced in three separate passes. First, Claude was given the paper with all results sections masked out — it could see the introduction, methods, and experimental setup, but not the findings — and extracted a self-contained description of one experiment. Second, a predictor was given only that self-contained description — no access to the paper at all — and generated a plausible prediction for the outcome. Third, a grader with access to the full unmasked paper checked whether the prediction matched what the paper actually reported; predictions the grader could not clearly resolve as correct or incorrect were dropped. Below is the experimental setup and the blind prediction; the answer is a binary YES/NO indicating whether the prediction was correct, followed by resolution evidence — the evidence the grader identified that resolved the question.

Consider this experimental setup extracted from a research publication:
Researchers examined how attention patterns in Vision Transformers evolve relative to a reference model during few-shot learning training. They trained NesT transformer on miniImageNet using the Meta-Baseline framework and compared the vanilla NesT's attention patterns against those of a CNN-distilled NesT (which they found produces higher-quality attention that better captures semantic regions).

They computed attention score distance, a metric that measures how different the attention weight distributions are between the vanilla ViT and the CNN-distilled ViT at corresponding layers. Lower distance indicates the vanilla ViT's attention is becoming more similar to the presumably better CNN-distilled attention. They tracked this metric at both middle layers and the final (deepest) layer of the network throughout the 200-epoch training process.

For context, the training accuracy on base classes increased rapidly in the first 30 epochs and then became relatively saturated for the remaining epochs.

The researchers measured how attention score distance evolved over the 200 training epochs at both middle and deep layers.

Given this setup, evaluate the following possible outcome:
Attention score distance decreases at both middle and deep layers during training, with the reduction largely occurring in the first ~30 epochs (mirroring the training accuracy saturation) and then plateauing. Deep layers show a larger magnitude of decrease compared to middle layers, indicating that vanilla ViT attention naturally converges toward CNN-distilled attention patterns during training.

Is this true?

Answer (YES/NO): NO